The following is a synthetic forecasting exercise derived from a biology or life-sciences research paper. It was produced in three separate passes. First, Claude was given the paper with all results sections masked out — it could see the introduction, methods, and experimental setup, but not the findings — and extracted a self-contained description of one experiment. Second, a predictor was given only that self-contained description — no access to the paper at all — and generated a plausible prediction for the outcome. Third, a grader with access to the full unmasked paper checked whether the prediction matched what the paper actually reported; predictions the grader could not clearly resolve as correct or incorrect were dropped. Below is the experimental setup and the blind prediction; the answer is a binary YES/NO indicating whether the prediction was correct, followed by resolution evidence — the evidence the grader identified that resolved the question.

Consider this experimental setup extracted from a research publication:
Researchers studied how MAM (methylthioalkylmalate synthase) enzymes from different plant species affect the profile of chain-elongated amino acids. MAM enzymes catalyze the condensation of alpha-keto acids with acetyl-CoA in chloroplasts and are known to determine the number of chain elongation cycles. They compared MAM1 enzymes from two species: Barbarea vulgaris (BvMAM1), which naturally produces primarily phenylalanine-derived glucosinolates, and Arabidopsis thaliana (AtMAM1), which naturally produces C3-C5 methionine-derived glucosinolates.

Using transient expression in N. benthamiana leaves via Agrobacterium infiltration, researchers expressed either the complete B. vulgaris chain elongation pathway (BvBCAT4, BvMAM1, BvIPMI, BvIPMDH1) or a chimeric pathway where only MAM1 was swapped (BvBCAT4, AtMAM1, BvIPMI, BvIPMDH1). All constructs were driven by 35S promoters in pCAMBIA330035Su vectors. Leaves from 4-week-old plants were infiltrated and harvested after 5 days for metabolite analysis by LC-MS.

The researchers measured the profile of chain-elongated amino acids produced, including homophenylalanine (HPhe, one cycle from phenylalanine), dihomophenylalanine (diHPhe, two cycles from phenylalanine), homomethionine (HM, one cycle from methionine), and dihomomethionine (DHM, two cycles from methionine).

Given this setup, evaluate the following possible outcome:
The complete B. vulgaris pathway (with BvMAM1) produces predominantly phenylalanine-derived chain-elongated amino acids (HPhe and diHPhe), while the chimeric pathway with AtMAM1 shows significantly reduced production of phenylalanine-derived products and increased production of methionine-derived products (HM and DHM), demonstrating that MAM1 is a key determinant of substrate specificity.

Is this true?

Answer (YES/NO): NO